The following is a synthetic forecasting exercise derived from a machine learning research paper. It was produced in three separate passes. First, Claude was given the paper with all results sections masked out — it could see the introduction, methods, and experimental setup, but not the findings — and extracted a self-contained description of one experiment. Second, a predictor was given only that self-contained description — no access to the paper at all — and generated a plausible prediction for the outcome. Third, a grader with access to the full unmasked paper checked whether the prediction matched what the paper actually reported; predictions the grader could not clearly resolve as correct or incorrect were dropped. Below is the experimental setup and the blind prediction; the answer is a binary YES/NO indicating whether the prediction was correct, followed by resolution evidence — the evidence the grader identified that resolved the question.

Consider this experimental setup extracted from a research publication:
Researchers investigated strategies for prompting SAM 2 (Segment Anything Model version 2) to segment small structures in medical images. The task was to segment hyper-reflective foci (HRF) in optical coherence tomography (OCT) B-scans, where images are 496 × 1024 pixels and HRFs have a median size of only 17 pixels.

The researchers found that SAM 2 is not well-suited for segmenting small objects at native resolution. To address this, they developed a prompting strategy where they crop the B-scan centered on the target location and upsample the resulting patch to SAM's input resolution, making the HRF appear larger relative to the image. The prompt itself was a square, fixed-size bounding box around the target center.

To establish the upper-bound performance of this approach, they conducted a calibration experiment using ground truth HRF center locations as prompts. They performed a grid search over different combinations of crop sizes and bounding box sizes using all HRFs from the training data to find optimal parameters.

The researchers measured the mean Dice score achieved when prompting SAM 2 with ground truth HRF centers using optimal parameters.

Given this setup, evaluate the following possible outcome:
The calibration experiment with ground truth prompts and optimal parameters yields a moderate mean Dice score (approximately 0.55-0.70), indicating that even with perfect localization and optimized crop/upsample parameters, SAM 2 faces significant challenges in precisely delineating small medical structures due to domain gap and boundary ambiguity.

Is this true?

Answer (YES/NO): YES